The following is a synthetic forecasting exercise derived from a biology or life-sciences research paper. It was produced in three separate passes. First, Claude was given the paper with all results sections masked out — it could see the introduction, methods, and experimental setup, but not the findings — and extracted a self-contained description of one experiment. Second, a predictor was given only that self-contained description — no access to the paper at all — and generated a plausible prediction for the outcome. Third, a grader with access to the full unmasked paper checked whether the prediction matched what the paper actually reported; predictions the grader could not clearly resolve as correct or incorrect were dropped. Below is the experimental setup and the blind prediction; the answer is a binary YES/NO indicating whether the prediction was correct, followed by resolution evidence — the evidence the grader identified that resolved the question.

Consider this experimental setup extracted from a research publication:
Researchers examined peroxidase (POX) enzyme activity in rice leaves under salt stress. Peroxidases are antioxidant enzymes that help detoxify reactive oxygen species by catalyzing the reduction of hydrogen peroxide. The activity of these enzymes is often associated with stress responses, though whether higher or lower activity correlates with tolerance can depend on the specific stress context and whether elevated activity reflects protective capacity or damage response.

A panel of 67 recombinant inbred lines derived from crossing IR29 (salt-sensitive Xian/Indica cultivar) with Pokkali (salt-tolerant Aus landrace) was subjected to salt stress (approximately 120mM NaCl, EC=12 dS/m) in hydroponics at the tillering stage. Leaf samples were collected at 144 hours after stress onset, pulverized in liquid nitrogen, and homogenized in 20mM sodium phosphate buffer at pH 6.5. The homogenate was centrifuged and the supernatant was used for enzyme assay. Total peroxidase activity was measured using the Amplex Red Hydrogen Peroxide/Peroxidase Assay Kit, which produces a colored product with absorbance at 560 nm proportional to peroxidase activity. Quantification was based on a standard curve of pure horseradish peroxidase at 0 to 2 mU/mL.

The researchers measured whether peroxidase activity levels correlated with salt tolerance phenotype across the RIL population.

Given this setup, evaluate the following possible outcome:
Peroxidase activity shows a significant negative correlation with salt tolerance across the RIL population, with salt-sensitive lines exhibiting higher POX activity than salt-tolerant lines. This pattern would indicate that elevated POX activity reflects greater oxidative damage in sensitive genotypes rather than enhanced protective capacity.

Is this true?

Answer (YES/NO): NO